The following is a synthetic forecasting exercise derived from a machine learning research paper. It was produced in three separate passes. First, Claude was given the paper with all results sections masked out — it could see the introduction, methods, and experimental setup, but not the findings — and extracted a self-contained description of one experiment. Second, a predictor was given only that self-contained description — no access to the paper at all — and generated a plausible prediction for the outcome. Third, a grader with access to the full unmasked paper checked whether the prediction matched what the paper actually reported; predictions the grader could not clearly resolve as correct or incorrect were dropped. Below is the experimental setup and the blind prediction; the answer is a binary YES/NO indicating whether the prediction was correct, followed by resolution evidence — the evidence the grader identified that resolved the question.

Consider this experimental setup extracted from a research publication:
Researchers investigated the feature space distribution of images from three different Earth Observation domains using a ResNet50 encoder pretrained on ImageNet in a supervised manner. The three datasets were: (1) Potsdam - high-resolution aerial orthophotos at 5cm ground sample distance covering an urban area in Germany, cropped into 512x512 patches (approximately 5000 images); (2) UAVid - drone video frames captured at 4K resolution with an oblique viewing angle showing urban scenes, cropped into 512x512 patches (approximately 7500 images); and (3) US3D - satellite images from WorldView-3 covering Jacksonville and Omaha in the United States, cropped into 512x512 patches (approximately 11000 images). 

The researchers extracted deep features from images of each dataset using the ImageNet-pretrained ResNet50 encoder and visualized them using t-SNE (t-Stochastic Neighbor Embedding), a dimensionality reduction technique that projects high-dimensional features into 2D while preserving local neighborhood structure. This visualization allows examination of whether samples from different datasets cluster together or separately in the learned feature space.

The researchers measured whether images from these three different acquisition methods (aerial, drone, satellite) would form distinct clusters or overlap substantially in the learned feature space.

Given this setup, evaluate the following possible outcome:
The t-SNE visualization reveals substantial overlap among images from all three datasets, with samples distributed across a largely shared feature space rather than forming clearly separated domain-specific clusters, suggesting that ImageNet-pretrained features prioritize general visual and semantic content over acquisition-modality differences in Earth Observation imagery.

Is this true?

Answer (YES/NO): NO